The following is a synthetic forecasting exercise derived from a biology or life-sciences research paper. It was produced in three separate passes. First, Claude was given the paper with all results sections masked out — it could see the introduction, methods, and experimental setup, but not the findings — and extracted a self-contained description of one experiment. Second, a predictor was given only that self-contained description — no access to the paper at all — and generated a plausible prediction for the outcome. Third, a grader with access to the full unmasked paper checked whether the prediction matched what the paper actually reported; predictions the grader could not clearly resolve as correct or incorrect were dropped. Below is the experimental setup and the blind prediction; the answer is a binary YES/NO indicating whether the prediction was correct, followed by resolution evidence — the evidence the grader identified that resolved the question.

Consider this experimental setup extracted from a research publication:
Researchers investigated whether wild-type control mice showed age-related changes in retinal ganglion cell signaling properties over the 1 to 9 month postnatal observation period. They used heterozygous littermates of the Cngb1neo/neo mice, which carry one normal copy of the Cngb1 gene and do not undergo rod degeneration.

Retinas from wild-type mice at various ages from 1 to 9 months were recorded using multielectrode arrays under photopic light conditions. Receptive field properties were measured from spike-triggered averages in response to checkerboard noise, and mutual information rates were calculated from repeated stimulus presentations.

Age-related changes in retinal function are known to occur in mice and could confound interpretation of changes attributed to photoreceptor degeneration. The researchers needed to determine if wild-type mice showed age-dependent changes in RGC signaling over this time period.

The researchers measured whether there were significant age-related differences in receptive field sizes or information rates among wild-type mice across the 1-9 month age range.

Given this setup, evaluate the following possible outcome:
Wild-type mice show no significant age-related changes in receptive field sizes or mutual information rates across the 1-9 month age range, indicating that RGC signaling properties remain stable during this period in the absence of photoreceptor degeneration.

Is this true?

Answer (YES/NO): YES